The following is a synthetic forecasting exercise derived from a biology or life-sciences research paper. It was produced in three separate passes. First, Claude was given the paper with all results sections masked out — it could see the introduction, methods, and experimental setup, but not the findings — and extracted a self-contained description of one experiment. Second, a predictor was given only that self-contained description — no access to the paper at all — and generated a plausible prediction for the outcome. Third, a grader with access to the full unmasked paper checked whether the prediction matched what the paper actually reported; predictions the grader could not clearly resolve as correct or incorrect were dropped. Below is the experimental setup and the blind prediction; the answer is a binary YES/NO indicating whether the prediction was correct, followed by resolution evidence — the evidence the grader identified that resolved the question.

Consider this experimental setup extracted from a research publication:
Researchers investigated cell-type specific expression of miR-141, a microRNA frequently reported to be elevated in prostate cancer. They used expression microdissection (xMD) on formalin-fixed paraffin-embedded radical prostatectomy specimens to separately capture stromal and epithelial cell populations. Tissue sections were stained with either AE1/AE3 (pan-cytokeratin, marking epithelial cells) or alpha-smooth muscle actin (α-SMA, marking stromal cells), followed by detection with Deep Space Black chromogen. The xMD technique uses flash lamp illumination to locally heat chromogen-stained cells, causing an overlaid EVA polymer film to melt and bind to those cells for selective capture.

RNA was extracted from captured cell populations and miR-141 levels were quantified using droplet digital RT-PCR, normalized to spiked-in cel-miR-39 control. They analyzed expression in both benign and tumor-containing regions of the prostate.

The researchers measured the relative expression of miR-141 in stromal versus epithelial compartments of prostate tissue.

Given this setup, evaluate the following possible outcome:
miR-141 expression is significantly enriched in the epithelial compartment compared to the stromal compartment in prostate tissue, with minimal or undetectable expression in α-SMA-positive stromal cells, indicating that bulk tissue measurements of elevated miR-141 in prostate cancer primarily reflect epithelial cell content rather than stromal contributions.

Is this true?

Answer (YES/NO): YES